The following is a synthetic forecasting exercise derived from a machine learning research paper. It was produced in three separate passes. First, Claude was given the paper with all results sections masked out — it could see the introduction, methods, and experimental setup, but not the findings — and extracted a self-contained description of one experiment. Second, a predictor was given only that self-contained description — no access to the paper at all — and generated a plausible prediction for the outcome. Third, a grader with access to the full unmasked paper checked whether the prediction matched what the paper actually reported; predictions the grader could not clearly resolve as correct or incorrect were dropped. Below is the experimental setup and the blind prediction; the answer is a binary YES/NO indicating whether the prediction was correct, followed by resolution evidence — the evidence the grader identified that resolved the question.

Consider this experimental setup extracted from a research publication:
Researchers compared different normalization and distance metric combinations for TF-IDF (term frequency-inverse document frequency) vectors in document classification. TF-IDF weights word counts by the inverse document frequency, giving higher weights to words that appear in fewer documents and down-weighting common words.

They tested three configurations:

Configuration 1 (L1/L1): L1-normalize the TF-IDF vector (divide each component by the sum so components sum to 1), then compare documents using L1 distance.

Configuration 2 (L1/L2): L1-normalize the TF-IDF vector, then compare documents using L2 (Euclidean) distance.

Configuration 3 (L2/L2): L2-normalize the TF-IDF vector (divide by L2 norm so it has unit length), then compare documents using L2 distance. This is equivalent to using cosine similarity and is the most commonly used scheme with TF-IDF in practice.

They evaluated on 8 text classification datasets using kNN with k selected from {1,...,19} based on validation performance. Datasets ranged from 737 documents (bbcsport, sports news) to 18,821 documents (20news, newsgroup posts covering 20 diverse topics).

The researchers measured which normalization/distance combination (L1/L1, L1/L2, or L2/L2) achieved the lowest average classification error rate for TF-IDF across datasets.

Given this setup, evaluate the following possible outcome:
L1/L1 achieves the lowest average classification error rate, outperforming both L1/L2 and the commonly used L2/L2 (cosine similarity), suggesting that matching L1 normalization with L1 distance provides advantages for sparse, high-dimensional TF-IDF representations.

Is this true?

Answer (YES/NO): YES